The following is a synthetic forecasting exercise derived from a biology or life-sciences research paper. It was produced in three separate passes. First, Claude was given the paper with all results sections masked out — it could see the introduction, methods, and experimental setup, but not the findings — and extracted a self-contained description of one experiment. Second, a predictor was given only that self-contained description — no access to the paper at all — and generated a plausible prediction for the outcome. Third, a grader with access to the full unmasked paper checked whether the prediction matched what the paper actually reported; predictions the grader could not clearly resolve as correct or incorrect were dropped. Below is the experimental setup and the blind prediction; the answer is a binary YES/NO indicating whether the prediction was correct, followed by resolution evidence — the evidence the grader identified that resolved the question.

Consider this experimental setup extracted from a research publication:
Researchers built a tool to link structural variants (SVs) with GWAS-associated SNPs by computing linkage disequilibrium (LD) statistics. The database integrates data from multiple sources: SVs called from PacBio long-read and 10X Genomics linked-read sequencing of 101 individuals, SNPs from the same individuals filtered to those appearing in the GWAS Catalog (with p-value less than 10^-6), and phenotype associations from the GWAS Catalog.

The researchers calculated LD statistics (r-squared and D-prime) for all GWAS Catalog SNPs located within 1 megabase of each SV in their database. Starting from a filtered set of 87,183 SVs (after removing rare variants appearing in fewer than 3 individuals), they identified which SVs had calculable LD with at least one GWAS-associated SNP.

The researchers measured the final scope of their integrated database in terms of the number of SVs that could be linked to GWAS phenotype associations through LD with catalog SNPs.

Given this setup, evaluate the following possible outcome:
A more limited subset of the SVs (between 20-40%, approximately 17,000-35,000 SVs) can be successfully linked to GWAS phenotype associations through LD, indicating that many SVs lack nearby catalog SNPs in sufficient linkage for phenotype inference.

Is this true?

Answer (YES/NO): NO